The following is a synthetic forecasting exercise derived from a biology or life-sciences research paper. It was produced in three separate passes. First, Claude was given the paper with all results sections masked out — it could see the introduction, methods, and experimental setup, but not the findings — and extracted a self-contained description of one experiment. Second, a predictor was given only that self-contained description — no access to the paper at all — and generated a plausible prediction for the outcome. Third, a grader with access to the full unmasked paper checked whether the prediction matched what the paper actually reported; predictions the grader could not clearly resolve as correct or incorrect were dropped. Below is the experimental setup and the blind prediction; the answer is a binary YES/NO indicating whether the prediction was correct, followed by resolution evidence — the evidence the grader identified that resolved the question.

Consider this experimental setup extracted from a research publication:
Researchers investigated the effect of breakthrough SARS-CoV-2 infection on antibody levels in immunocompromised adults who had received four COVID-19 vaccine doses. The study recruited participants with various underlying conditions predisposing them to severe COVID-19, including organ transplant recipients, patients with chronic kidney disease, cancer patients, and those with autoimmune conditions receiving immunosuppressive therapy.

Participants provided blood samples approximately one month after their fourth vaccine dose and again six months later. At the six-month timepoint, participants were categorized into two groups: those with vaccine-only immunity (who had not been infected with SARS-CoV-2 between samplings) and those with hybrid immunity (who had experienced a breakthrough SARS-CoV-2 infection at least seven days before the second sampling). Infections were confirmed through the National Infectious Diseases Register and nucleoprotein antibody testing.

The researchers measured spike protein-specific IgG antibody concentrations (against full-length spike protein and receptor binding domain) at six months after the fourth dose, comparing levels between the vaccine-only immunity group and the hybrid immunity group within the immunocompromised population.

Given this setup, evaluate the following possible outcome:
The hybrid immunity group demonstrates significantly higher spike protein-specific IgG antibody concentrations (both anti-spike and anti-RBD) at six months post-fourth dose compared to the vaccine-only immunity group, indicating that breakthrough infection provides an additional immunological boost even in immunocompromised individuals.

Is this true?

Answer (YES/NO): NO